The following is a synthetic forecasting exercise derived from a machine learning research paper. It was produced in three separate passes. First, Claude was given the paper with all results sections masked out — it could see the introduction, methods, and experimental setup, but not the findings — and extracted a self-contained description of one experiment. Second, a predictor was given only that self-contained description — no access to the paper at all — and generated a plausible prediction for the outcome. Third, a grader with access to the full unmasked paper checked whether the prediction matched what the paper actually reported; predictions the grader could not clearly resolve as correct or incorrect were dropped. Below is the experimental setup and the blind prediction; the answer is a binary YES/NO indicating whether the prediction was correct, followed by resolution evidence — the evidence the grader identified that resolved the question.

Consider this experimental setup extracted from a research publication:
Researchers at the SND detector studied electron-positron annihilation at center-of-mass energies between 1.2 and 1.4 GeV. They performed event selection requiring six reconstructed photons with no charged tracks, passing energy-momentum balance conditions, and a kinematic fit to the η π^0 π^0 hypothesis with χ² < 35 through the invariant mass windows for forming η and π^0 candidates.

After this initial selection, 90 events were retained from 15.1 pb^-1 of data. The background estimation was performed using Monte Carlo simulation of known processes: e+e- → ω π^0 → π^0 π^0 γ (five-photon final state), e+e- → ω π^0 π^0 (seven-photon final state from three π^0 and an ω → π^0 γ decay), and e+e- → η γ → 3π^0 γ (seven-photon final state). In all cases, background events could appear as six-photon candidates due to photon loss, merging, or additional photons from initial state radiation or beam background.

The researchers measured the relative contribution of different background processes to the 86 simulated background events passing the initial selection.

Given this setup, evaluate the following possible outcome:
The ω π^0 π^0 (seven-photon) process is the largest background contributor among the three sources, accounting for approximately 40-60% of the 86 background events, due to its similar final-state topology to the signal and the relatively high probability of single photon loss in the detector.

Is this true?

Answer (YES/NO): NO